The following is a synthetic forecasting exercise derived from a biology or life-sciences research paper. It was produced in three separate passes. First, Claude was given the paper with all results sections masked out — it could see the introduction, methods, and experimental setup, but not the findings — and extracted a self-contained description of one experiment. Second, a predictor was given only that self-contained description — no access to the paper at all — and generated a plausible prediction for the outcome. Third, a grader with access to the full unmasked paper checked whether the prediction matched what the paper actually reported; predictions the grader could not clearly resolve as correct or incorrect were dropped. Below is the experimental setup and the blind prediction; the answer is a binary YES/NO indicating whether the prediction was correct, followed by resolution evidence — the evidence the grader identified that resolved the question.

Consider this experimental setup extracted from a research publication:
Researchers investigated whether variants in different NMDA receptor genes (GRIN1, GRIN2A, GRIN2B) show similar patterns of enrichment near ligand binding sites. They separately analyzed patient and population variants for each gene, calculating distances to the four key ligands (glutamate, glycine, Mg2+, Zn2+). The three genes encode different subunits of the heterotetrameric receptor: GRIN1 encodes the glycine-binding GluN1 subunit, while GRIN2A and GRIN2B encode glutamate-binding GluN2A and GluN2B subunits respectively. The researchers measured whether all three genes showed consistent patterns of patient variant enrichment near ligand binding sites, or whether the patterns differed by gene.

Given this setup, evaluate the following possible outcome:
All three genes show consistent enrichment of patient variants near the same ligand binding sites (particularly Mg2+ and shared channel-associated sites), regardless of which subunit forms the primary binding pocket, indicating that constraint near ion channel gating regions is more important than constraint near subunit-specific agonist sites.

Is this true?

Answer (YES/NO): NO